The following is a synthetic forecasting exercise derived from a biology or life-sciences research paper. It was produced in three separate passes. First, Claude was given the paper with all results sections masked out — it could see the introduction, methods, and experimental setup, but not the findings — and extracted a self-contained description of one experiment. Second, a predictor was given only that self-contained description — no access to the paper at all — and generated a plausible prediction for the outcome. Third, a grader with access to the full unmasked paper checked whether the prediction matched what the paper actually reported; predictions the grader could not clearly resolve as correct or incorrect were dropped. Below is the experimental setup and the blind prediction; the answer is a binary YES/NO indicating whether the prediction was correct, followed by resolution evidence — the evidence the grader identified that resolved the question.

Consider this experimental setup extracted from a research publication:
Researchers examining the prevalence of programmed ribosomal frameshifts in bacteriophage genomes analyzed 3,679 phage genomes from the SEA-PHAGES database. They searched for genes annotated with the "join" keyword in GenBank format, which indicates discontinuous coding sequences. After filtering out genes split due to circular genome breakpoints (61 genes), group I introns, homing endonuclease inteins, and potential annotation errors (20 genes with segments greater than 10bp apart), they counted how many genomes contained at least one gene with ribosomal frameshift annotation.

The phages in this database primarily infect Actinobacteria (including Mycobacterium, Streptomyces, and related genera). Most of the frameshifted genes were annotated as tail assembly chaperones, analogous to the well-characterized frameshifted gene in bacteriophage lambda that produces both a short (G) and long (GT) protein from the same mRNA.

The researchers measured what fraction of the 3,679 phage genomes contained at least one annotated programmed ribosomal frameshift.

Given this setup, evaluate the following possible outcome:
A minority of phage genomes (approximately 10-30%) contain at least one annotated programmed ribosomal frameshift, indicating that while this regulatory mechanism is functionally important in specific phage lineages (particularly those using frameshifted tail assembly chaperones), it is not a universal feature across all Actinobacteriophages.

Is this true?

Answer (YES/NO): NO